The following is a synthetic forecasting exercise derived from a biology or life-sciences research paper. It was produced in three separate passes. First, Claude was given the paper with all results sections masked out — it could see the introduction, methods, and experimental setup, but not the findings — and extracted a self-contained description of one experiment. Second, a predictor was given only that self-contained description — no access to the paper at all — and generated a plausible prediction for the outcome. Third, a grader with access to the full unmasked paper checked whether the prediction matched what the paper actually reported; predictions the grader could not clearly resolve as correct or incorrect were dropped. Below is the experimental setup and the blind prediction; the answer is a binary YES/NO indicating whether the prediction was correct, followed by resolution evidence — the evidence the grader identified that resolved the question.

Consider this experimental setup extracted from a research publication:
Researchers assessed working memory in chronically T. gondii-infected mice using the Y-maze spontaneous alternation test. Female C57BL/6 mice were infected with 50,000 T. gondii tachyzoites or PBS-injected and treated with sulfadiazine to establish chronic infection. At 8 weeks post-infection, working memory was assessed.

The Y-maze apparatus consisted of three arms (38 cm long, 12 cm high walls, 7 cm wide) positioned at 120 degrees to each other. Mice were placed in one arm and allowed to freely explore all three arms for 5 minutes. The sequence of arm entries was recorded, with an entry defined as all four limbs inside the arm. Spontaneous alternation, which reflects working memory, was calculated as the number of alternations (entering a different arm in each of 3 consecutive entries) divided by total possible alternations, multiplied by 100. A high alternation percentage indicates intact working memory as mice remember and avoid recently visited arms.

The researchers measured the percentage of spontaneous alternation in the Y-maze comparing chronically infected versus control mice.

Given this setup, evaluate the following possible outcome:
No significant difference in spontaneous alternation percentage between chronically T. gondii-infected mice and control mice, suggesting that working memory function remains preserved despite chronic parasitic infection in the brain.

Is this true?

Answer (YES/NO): YES